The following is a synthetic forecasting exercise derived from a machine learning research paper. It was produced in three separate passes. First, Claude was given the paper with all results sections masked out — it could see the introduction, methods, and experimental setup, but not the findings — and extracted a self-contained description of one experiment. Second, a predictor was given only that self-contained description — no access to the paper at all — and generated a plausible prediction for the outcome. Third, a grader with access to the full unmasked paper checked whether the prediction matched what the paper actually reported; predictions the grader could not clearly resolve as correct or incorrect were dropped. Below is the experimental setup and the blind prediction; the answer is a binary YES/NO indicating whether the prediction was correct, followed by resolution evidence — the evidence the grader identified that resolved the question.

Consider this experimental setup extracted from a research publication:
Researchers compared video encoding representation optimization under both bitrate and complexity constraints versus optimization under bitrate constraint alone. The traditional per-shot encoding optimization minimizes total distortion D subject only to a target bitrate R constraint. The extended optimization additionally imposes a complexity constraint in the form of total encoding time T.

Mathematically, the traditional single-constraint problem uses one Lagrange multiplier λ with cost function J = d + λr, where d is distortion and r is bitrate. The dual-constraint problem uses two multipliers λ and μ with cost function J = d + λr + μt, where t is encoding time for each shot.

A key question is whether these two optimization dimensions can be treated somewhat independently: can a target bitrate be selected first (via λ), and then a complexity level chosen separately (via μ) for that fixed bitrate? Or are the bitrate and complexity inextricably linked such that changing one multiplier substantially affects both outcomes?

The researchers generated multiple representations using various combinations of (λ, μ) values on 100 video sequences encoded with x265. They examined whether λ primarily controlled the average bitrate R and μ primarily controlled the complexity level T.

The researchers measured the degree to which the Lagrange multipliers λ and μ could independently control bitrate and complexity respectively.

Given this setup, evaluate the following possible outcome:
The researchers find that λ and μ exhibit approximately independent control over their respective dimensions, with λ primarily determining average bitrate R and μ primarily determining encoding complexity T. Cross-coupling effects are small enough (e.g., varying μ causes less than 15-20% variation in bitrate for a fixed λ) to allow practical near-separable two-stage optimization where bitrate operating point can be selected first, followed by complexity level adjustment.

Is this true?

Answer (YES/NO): YES